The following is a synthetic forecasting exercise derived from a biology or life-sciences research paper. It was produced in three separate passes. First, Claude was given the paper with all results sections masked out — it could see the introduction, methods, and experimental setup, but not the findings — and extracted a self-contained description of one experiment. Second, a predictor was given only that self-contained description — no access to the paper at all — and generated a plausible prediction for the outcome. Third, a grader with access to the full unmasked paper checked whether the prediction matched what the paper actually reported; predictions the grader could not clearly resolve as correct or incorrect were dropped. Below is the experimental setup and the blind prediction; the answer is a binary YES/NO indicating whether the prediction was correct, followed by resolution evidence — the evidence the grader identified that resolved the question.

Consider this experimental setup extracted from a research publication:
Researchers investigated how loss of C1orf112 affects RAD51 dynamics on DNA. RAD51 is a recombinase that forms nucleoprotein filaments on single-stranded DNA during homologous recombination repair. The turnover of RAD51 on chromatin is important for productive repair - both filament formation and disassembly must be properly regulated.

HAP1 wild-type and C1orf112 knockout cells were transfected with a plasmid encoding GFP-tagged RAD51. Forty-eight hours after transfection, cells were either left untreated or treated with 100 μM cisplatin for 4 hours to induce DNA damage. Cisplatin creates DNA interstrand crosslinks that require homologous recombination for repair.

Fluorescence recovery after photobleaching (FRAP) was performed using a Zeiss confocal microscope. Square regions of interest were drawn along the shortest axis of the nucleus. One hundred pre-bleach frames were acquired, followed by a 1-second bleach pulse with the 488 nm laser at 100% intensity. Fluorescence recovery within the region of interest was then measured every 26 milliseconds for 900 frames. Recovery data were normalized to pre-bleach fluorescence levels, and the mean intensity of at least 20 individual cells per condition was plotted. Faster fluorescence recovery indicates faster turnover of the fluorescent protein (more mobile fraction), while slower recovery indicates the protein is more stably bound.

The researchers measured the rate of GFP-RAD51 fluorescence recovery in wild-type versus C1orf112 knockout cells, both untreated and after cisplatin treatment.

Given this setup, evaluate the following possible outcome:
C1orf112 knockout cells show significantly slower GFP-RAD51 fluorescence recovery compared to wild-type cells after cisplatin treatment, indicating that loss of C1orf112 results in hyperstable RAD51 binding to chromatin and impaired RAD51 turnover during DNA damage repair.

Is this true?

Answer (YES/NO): NO